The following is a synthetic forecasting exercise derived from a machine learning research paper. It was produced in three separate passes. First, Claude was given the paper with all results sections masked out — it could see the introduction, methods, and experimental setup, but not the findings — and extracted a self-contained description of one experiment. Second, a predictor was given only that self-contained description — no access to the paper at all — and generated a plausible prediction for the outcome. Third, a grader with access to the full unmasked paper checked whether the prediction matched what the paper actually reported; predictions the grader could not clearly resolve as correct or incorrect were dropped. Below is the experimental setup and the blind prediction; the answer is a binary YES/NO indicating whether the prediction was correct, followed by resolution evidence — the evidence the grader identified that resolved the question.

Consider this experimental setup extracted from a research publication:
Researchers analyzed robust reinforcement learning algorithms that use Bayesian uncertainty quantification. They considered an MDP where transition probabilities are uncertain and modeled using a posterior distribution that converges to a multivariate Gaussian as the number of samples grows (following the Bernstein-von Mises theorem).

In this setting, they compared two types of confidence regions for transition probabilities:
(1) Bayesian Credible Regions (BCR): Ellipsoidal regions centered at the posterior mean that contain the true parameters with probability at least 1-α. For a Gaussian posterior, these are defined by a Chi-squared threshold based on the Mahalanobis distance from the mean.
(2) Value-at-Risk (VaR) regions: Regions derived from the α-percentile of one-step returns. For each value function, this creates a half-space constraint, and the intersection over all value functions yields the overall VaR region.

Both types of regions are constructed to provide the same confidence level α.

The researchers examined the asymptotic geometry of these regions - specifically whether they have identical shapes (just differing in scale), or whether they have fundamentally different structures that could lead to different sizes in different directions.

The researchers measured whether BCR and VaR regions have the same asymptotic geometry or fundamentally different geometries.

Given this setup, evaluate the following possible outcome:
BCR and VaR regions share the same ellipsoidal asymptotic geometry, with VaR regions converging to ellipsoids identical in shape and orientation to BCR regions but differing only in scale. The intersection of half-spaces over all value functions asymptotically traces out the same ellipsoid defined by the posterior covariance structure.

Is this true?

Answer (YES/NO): YES